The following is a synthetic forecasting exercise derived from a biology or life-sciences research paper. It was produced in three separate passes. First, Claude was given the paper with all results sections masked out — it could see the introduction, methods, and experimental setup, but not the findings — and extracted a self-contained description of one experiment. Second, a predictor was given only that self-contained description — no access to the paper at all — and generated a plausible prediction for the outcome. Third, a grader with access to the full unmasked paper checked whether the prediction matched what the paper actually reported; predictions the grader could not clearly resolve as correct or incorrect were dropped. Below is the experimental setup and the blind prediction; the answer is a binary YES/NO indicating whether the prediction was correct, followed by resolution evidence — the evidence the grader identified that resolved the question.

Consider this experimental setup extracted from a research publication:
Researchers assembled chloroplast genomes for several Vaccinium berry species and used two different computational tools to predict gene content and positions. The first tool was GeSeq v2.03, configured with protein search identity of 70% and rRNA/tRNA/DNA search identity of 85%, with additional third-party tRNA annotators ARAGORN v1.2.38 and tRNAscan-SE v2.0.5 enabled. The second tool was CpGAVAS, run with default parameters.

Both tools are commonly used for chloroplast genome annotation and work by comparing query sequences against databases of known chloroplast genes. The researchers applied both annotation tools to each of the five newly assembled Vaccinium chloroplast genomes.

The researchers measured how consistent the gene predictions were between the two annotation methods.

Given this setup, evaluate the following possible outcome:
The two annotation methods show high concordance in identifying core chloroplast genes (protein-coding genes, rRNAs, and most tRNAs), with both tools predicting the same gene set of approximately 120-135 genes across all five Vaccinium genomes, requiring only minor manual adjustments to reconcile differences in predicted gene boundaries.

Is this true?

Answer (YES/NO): NO